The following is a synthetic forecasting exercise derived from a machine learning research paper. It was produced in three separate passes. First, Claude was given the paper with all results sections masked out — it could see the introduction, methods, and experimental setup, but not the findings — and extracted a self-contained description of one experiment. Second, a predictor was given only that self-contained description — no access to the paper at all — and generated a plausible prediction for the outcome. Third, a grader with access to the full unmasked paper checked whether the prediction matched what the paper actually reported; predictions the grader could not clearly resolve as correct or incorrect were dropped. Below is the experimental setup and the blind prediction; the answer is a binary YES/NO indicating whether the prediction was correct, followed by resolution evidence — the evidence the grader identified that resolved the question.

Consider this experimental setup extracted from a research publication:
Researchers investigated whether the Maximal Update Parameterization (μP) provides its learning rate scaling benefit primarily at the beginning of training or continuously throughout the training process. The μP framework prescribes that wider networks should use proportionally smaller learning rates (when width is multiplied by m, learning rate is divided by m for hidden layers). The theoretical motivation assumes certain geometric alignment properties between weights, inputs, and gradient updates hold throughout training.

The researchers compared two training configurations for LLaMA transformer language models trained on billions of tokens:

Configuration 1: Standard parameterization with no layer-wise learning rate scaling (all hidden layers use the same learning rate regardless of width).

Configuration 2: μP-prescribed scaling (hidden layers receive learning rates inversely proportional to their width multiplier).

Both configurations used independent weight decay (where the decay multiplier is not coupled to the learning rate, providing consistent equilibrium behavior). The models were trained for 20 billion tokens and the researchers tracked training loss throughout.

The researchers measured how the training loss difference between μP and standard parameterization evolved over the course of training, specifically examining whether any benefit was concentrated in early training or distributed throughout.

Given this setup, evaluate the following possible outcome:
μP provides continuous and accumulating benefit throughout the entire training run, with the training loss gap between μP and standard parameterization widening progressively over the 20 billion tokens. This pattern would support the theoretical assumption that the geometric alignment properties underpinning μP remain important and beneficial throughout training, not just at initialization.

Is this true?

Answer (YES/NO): NO